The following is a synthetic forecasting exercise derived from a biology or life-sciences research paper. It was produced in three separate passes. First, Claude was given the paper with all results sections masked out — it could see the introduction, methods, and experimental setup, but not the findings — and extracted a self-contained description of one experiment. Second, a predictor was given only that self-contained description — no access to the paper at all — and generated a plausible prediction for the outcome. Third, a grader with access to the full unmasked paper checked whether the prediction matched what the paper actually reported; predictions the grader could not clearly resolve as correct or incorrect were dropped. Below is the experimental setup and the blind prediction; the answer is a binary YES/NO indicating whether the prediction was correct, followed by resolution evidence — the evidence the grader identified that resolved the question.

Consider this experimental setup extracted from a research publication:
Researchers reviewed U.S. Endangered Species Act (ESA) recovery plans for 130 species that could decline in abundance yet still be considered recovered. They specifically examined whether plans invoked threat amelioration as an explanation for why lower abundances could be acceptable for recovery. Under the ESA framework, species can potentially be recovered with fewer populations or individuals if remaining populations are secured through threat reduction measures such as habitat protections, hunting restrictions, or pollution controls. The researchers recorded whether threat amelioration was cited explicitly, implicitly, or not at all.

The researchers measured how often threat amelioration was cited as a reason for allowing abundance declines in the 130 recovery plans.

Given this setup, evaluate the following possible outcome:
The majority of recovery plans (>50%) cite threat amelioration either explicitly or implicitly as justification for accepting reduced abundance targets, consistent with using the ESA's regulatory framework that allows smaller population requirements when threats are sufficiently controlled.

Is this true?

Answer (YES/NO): NO